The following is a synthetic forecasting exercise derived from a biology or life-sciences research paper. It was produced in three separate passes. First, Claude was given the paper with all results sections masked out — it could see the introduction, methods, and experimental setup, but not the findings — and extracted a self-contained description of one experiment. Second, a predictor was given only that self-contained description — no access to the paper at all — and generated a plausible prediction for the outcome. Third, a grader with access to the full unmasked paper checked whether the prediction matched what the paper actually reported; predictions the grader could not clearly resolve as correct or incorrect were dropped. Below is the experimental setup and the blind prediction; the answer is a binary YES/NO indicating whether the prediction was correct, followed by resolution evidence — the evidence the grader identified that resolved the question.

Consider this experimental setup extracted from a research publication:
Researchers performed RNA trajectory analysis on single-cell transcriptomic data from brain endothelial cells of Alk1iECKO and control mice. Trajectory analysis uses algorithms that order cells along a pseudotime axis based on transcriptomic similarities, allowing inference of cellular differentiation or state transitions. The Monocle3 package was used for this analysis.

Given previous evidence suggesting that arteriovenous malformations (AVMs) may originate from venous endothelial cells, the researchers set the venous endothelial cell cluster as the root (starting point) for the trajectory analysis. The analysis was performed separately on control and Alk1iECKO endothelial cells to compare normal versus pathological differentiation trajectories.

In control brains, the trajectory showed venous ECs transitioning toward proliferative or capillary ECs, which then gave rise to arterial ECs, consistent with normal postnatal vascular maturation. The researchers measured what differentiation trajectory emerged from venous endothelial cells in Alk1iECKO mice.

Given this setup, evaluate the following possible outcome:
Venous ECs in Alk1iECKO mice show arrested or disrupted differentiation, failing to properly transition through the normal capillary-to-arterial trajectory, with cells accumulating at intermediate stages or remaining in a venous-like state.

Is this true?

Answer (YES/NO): NO